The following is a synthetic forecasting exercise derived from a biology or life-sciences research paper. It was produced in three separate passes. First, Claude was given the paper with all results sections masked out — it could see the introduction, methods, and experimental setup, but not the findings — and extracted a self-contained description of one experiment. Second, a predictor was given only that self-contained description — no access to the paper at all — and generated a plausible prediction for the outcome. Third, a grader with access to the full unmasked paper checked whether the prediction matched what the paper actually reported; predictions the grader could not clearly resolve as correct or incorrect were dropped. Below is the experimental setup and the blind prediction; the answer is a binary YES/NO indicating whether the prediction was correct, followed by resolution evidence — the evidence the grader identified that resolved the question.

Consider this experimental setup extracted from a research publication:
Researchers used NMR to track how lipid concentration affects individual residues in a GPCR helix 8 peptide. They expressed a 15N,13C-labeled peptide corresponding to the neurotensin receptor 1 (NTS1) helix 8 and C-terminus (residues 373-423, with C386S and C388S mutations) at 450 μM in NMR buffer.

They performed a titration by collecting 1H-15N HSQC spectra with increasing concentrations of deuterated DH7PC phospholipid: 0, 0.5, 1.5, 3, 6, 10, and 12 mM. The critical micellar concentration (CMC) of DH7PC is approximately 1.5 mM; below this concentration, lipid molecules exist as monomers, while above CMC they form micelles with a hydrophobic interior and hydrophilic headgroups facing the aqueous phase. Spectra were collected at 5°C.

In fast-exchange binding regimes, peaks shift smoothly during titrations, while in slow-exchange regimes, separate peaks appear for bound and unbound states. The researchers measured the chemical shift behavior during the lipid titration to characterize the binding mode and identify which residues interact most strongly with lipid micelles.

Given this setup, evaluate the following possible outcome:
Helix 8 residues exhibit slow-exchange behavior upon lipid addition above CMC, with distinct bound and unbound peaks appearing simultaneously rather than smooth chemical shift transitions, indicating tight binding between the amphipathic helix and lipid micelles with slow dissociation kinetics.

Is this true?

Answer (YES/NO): NO